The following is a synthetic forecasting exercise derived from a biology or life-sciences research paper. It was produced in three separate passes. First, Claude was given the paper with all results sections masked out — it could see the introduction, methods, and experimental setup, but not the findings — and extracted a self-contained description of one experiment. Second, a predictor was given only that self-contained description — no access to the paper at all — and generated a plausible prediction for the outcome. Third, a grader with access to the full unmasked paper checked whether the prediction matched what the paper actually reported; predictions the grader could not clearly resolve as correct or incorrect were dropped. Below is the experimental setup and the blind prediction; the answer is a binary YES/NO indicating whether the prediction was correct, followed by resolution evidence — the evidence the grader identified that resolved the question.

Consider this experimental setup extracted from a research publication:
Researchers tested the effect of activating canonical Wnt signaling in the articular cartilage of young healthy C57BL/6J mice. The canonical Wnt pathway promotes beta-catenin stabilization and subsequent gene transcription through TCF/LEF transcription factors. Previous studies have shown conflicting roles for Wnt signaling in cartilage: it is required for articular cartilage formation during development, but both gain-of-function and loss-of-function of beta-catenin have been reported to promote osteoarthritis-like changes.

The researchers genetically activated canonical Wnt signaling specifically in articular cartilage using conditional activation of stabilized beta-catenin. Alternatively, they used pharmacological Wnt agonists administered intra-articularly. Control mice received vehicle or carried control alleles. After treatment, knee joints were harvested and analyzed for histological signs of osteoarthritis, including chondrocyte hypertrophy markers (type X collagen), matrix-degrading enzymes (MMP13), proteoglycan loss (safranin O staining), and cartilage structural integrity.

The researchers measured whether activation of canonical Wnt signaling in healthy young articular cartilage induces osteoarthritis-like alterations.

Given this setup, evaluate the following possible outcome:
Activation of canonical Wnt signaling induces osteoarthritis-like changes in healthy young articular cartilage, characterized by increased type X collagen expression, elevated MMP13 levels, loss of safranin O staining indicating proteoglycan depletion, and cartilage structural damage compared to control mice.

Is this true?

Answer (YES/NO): NO